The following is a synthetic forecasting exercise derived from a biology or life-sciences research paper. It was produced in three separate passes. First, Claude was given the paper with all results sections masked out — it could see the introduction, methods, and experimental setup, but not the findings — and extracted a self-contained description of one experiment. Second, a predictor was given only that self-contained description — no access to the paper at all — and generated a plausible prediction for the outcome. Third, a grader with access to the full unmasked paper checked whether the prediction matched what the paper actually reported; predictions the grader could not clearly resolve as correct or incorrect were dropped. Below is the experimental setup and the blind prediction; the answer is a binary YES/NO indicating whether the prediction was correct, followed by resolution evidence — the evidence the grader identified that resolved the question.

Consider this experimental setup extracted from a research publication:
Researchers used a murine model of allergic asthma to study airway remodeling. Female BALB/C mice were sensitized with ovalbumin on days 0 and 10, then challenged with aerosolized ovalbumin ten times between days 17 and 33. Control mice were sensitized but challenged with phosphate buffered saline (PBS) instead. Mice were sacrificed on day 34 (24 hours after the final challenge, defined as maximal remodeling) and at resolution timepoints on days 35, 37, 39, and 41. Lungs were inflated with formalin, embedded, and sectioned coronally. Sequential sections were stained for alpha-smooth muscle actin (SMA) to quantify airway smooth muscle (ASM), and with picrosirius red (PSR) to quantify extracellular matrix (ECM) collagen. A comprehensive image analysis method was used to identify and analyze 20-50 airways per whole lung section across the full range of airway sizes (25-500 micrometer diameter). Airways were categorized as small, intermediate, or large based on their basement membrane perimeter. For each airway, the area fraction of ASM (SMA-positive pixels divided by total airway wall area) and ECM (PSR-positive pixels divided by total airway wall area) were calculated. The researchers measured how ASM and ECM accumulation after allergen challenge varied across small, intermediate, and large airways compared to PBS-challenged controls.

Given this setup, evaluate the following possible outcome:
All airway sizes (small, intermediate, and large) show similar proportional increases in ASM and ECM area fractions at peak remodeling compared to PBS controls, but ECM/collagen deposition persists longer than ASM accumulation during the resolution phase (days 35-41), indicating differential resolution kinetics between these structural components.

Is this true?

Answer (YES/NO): NO